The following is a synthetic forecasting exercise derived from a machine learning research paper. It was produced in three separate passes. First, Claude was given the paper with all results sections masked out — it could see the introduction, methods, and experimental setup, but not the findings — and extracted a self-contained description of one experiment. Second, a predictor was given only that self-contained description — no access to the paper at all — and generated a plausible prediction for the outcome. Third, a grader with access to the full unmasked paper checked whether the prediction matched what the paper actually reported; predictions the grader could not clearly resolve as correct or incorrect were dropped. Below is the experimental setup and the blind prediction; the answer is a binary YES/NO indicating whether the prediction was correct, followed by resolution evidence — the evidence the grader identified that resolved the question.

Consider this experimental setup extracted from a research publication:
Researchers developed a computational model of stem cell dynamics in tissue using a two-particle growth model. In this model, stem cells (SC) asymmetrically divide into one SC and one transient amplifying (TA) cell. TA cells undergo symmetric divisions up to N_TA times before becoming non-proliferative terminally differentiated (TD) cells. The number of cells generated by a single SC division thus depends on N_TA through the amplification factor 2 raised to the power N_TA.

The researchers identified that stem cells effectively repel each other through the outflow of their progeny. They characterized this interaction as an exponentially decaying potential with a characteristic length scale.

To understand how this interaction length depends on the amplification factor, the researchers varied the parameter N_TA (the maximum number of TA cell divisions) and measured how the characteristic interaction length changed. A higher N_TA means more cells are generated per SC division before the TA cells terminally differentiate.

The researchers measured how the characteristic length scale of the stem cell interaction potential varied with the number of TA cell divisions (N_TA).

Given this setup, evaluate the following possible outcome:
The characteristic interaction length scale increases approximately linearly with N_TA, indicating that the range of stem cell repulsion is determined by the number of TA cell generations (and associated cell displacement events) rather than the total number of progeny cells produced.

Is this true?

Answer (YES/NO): NO